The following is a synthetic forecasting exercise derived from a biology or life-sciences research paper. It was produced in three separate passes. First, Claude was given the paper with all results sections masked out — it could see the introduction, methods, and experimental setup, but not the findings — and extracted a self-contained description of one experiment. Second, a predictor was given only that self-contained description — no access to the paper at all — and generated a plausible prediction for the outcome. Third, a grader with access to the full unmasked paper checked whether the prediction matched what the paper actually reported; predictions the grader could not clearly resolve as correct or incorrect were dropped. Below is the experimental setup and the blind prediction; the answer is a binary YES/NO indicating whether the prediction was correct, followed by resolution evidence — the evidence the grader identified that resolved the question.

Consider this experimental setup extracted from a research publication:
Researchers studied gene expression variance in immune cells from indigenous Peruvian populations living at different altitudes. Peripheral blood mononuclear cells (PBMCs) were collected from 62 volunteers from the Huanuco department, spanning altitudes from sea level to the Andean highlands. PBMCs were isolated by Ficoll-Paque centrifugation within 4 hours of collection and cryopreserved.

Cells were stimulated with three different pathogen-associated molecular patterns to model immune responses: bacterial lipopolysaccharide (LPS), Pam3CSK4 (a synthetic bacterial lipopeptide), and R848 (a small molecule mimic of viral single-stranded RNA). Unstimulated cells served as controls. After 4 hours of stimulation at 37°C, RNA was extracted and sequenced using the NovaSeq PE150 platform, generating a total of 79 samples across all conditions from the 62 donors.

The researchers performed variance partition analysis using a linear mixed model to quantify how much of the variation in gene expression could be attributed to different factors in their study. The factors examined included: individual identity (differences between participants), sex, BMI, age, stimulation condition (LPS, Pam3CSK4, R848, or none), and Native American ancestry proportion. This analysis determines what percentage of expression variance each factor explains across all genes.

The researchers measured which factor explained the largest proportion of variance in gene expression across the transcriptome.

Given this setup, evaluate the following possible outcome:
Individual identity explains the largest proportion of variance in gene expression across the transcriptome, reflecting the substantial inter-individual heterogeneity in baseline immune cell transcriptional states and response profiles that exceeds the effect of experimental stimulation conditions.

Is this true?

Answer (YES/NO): YES